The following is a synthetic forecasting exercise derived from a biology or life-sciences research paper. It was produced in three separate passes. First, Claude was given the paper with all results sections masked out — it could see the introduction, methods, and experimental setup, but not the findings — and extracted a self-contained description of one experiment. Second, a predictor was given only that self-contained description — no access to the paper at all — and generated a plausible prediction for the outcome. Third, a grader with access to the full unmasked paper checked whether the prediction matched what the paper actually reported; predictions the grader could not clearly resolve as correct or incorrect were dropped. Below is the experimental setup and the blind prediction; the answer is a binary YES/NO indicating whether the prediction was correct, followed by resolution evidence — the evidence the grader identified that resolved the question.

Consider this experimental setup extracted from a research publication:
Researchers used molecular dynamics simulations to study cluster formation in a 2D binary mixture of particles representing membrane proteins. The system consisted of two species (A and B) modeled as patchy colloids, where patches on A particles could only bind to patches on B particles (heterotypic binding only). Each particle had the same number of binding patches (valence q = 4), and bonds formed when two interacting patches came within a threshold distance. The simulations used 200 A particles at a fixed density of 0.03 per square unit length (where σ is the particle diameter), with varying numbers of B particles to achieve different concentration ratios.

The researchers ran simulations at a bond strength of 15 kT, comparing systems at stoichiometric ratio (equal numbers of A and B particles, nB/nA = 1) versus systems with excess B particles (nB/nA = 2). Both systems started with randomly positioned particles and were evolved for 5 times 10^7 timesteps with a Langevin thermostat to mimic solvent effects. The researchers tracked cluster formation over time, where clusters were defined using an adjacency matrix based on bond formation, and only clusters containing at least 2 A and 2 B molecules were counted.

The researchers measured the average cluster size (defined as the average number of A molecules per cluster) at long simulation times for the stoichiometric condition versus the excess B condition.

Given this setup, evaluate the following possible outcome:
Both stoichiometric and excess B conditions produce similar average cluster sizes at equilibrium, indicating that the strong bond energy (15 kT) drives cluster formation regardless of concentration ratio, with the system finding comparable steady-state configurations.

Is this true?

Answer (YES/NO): NO